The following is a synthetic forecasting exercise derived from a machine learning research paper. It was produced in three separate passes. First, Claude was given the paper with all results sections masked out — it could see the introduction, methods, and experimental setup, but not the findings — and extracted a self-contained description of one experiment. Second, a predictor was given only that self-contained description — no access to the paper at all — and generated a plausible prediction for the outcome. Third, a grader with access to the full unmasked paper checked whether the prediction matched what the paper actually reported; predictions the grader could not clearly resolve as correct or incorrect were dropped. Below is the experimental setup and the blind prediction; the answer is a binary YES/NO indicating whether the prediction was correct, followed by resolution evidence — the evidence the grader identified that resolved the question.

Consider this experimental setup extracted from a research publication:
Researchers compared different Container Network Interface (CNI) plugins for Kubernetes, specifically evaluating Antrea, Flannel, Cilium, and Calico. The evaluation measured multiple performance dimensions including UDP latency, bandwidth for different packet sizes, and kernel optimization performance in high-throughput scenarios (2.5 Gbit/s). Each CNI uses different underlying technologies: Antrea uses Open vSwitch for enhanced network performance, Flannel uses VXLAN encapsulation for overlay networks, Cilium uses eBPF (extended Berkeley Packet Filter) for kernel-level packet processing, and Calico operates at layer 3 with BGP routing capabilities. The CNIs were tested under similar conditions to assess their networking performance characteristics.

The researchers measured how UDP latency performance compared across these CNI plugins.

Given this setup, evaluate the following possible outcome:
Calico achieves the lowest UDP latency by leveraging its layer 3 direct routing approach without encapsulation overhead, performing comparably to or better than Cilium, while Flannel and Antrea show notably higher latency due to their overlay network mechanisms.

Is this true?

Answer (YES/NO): NO